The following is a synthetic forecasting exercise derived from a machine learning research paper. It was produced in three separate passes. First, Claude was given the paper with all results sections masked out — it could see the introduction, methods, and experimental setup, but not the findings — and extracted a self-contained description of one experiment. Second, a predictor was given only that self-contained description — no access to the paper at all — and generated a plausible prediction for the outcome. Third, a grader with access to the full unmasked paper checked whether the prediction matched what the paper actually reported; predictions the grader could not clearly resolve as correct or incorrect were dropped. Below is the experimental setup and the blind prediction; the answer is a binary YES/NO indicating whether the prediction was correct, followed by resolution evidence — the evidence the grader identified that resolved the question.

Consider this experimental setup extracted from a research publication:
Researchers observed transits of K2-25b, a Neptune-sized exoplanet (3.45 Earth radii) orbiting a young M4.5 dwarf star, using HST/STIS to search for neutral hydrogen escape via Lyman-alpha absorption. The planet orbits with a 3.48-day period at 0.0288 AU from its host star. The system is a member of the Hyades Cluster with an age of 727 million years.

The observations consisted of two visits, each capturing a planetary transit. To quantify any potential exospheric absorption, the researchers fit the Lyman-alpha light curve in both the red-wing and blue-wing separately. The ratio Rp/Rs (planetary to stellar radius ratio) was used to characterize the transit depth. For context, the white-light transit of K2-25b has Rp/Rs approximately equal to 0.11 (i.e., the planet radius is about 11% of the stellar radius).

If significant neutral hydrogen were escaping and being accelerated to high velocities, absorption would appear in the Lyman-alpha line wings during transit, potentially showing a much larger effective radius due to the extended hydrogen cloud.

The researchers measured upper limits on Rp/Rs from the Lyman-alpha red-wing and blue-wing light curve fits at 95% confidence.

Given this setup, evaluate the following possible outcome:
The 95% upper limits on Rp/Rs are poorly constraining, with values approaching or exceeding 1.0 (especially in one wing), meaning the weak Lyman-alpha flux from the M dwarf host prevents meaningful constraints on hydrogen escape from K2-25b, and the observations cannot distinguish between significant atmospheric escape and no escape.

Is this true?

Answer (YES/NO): NO